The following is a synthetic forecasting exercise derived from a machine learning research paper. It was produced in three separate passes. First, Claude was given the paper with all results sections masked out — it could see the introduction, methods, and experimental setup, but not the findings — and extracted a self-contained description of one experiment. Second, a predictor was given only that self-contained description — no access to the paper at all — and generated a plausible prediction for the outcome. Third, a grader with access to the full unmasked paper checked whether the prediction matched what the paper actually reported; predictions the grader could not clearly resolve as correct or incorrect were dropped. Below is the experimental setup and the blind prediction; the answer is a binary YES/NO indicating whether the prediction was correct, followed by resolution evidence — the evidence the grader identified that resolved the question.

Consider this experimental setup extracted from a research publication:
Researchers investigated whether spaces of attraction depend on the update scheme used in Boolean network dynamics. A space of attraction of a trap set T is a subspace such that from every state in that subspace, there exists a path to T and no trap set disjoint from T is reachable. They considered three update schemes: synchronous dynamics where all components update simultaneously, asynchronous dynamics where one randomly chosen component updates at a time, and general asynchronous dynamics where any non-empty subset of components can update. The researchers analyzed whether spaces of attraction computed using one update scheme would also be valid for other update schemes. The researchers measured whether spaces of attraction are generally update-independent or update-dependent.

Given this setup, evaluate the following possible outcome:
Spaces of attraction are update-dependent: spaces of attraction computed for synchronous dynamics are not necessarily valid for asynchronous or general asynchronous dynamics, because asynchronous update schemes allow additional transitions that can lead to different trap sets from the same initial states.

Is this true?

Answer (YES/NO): YES